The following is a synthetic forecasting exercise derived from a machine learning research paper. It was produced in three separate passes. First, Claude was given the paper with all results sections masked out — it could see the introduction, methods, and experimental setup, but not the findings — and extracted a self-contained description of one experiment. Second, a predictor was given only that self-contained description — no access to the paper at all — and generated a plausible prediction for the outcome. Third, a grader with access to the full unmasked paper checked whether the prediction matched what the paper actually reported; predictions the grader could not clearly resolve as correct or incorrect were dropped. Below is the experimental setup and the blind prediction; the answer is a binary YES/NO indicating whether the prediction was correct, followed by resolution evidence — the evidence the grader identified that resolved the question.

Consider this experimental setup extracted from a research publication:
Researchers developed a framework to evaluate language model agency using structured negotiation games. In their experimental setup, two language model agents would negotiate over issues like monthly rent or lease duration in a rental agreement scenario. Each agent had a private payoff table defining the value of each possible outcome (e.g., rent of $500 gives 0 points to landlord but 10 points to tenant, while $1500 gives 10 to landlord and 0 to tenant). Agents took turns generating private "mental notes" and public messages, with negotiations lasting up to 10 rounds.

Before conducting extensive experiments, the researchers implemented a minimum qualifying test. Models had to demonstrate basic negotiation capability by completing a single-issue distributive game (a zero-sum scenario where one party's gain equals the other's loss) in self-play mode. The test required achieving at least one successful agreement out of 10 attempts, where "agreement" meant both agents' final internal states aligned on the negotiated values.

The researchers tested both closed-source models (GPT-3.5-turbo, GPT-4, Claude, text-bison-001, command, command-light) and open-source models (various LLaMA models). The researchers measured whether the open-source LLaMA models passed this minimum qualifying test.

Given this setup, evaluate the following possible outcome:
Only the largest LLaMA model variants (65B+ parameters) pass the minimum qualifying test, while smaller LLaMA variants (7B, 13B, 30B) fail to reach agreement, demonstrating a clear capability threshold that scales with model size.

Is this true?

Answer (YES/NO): NO